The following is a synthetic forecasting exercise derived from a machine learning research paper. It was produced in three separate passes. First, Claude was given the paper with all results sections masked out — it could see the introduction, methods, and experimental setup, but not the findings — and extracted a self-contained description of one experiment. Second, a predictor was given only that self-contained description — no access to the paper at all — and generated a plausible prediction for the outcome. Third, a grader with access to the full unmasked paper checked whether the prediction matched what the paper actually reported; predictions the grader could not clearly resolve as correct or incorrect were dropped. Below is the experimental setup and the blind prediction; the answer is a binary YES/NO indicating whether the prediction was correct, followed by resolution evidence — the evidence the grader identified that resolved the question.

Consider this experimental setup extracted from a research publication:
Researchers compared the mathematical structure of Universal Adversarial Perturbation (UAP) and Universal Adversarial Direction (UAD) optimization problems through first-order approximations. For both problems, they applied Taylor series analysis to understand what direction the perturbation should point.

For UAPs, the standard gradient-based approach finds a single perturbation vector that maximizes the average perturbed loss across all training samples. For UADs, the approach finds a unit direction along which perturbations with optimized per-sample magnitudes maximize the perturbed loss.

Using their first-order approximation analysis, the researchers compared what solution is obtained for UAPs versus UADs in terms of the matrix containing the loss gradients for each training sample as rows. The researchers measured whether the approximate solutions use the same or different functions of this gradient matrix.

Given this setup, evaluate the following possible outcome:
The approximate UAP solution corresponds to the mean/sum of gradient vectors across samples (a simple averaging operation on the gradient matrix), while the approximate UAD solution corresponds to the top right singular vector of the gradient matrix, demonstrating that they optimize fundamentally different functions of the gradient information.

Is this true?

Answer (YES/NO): YES